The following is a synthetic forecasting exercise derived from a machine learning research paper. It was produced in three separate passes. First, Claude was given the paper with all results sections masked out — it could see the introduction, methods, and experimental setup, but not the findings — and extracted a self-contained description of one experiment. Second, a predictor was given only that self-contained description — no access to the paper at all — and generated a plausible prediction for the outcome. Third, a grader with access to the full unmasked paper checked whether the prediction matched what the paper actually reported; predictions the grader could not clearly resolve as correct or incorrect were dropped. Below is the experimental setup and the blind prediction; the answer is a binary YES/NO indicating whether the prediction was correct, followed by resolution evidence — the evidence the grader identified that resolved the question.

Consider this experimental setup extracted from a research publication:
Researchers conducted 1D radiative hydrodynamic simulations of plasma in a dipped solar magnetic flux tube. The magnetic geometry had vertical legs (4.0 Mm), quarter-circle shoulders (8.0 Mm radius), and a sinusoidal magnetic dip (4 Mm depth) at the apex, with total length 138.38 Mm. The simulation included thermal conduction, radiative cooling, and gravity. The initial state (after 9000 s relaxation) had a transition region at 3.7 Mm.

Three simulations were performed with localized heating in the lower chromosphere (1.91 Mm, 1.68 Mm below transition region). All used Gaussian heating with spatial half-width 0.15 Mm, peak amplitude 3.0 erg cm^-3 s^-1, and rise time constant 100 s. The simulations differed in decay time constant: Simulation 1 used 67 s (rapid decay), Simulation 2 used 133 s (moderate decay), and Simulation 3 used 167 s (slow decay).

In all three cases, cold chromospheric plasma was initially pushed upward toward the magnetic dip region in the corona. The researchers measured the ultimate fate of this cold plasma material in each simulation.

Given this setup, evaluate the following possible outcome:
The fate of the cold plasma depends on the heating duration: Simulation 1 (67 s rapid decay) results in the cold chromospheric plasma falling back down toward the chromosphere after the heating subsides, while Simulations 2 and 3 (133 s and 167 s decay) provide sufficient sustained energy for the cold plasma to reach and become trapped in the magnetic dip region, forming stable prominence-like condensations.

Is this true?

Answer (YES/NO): NO